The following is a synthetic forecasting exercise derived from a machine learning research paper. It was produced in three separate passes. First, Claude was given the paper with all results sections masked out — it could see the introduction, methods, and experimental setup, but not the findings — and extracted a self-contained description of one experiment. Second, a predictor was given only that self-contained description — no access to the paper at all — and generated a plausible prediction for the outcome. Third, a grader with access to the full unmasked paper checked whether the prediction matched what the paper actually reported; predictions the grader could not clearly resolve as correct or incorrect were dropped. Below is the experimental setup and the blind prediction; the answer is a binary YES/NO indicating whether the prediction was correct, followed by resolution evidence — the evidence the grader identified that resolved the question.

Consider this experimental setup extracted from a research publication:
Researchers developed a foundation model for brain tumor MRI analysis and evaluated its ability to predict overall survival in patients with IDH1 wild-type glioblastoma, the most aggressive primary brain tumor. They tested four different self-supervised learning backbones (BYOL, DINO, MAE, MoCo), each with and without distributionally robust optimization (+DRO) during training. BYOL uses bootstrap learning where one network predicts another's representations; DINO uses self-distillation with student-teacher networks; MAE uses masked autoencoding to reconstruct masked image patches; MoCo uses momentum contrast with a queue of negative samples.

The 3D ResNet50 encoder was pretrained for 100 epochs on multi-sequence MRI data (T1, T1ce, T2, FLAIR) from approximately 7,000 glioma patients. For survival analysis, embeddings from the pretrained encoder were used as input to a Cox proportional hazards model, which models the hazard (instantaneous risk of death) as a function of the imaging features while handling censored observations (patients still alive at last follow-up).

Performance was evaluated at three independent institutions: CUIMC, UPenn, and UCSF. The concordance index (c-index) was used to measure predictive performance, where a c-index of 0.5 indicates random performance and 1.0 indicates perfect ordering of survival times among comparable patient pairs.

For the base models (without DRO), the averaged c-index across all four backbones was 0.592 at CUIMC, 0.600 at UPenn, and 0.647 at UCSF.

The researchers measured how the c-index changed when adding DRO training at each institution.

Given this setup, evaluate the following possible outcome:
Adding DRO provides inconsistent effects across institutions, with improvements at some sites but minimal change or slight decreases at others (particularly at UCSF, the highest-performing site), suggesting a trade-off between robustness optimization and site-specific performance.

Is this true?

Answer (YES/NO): NO